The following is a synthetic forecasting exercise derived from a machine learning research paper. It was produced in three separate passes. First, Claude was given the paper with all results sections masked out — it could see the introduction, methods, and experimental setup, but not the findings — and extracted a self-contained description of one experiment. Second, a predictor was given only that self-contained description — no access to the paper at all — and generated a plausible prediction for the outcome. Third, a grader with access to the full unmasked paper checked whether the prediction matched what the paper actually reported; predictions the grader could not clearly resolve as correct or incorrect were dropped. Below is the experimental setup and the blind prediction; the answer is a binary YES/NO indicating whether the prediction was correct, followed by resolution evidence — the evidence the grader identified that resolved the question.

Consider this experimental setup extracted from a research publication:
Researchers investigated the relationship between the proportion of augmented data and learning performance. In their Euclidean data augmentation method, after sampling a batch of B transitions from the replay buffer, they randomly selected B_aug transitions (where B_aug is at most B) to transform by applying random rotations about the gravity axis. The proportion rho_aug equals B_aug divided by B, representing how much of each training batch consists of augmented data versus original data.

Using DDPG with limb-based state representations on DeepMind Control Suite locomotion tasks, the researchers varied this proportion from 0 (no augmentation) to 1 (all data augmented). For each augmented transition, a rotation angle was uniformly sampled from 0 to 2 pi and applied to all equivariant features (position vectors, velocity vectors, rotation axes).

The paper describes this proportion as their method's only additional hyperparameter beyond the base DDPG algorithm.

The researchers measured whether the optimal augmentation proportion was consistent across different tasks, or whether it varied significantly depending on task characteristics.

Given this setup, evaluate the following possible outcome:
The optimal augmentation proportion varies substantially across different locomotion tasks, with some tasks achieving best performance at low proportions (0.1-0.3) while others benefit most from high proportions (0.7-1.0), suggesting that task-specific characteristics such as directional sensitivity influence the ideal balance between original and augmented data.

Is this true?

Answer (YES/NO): YES